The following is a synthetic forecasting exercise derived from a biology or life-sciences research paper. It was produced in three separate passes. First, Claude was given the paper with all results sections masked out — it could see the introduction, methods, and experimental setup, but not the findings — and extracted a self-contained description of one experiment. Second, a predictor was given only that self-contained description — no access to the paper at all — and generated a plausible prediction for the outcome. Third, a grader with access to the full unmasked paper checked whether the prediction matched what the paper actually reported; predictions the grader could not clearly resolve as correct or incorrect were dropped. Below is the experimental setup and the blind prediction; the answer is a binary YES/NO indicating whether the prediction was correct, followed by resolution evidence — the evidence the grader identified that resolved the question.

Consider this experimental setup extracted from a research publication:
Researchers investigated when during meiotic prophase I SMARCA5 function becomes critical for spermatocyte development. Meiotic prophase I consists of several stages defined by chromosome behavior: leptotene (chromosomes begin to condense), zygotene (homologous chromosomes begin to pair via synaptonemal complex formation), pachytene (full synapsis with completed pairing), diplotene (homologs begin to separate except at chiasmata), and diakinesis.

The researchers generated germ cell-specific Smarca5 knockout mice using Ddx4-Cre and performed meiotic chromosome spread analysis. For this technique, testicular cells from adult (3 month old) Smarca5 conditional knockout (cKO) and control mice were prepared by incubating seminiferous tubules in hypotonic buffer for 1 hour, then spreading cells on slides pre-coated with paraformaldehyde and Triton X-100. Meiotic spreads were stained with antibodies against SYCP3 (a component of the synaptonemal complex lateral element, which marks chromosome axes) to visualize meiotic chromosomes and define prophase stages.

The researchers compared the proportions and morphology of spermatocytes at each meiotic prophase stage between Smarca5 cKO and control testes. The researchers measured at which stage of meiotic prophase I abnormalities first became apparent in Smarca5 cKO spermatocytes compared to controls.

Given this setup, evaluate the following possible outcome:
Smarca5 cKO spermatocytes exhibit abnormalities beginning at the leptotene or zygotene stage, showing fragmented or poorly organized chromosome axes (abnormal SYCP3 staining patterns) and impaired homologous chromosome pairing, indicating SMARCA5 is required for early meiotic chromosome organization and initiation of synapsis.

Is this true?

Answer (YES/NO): NO